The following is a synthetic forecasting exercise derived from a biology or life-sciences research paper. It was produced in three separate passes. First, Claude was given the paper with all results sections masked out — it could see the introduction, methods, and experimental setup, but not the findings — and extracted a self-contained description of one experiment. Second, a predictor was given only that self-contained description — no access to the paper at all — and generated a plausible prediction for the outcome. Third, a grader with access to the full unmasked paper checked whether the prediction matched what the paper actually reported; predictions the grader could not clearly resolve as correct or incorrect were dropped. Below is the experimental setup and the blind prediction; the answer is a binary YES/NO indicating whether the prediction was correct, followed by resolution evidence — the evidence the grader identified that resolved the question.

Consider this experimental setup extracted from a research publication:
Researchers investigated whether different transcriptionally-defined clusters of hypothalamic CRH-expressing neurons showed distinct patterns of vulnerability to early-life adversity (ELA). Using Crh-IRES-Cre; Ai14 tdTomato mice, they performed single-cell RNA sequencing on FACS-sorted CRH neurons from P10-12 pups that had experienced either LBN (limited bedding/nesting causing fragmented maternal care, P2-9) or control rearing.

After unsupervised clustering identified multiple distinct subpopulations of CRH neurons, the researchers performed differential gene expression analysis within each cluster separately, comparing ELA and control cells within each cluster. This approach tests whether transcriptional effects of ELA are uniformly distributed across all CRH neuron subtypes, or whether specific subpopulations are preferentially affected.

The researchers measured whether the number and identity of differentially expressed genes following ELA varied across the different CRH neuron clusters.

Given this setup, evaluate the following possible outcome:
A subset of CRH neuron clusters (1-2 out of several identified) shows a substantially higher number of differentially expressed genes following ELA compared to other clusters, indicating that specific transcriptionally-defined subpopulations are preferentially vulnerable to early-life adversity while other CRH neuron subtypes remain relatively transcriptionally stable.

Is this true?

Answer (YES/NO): YES